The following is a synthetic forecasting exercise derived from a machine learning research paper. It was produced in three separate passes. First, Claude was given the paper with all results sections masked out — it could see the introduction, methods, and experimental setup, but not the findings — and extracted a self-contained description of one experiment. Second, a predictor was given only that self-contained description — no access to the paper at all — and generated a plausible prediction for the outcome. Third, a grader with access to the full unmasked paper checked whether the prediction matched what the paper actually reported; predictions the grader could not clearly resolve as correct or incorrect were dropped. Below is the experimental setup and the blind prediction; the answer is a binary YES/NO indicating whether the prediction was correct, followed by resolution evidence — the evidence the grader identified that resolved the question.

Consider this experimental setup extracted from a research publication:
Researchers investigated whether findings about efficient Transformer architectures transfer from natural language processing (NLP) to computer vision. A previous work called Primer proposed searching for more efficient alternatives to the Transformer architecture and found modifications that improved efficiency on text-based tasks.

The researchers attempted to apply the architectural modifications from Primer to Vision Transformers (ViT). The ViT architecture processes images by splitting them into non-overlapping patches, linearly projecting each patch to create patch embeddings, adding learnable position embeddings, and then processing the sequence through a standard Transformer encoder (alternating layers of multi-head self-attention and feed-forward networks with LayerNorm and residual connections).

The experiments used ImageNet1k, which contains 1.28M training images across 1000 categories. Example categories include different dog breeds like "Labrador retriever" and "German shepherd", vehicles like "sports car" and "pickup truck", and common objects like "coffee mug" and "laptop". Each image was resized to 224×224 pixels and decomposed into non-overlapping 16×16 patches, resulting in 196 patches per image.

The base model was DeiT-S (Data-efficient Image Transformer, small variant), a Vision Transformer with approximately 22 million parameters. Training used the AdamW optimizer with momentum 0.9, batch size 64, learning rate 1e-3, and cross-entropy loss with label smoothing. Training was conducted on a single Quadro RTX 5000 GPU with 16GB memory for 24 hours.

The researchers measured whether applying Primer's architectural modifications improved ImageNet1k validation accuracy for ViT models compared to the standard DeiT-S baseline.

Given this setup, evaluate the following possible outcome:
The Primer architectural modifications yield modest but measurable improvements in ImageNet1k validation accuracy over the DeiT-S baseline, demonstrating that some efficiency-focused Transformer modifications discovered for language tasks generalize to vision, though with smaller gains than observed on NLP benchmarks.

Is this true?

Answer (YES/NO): NO